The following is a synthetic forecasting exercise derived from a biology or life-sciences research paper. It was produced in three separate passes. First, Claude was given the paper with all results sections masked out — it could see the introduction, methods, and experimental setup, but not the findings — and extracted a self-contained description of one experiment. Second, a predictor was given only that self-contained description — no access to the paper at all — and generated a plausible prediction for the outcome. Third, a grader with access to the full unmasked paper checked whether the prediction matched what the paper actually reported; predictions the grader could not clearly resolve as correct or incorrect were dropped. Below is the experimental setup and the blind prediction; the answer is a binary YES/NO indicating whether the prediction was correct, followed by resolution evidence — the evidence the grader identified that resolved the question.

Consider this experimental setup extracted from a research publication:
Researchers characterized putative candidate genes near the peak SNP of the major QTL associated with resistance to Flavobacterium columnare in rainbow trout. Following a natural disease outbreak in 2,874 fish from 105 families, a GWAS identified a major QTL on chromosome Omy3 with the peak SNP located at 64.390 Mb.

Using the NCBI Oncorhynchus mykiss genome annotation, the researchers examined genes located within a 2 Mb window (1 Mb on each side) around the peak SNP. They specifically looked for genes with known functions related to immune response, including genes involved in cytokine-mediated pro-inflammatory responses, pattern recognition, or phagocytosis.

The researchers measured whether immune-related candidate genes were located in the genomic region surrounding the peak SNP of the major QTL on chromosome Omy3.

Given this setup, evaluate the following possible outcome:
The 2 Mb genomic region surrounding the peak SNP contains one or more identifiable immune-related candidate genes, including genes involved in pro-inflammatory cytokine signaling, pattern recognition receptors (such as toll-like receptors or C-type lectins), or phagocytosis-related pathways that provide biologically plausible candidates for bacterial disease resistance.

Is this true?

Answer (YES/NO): YES